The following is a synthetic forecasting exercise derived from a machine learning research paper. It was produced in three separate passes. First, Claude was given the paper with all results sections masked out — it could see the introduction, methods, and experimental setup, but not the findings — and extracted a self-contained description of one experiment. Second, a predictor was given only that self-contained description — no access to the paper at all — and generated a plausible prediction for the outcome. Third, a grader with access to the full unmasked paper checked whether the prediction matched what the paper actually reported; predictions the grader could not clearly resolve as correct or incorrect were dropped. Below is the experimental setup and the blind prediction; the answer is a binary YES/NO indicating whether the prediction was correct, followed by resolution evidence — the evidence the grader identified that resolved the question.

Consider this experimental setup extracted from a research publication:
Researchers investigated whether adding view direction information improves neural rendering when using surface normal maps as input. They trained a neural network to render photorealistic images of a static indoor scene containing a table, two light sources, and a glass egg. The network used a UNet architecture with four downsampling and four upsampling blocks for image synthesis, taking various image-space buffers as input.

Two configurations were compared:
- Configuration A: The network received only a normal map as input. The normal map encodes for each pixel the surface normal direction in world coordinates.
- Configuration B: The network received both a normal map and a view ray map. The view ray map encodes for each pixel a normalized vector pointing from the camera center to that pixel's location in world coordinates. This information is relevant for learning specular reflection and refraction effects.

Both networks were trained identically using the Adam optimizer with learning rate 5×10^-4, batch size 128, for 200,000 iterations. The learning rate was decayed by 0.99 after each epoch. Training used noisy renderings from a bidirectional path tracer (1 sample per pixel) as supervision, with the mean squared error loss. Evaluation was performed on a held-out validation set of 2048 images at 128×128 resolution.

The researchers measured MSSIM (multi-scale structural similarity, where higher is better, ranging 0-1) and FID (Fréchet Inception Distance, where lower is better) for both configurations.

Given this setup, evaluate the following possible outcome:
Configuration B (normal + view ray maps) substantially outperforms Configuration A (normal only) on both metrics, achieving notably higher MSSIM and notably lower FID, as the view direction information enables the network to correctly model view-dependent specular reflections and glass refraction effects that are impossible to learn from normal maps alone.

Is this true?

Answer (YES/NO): YES